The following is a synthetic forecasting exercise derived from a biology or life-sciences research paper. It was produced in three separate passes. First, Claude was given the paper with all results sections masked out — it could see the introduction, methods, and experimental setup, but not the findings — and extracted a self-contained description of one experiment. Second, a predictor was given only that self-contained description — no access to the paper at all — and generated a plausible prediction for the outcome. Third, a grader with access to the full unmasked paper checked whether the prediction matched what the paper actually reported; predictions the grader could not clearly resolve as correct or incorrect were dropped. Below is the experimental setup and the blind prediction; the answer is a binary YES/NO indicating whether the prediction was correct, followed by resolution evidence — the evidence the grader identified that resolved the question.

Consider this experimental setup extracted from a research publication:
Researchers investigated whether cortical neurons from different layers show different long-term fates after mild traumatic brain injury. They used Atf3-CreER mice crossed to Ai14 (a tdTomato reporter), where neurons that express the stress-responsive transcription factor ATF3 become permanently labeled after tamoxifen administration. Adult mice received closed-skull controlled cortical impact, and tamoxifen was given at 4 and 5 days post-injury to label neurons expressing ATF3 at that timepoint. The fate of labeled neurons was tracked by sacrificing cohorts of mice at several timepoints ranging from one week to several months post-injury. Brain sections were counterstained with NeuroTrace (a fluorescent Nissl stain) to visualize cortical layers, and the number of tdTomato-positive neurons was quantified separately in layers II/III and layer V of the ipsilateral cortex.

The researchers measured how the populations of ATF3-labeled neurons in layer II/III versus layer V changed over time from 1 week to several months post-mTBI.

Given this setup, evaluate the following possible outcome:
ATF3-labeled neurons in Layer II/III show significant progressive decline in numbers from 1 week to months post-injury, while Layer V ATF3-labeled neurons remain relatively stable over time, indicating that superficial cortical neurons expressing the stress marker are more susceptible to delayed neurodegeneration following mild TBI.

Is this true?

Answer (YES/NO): NO